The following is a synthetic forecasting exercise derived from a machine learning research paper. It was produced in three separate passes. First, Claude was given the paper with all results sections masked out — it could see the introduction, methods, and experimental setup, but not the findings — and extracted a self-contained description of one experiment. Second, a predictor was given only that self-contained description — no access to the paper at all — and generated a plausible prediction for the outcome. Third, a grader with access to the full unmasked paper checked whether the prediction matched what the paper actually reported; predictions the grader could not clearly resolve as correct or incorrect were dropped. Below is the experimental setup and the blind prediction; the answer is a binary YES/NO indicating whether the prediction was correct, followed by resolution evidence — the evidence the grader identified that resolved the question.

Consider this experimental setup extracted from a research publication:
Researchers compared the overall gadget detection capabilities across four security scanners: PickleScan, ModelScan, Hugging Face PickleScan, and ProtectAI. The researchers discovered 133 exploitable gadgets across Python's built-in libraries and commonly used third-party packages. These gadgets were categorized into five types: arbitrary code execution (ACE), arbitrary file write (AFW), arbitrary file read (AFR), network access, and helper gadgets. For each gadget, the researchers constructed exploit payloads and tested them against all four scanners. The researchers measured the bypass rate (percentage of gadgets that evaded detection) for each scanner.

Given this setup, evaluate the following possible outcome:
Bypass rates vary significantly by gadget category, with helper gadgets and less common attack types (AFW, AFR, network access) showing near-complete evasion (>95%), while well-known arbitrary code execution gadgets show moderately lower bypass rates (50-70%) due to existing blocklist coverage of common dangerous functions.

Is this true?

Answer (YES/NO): NO